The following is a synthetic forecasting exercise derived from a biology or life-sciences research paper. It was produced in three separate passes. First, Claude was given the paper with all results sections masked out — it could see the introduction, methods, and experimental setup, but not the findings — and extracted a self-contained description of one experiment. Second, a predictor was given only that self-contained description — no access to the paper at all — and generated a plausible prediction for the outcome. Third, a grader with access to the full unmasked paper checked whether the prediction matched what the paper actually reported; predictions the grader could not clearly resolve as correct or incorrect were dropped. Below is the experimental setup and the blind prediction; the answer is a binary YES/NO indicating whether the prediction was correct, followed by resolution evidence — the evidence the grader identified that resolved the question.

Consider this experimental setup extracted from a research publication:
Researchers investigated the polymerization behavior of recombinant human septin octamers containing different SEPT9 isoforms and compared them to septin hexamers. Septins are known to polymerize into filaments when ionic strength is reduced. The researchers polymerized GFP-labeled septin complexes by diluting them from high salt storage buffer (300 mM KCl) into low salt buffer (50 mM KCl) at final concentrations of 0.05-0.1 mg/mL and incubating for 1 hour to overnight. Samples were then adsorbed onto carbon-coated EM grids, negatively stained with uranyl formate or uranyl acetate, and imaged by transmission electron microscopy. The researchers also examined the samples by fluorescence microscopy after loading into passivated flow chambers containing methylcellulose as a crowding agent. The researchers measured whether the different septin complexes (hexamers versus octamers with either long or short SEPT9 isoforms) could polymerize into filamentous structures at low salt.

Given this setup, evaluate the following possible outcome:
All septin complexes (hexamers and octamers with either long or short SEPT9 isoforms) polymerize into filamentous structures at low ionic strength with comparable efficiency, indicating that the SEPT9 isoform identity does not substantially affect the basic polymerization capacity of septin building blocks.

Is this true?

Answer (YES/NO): YES